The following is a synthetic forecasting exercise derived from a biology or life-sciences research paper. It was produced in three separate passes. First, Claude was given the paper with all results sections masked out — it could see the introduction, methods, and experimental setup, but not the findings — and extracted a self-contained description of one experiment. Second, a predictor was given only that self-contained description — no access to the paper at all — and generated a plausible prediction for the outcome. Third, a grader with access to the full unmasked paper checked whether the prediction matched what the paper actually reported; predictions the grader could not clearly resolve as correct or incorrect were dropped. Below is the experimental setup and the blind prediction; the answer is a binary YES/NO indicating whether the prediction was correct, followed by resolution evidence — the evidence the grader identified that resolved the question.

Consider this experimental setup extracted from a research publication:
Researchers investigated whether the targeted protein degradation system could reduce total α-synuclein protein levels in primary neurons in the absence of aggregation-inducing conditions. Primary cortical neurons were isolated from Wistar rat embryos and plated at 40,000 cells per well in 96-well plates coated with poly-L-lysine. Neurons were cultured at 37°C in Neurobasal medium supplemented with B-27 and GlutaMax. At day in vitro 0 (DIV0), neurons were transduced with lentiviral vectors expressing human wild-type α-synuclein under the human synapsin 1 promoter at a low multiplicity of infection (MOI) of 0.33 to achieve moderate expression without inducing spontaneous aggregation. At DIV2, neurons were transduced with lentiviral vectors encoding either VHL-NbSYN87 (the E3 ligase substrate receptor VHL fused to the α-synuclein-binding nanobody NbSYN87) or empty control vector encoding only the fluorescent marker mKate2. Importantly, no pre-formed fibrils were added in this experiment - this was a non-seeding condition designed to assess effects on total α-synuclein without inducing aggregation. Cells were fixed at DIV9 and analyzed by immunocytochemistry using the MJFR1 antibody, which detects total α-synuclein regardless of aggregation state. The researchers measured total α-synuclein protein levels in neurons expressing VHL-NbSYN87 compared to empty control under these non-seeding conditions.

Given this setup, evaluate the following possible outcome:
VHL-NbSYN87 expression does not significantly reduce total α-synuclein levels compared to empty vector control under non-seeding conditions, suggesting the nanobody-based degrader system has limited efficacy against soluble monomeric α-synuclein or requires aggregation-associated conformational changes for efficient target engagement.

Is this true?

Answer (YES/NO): NO